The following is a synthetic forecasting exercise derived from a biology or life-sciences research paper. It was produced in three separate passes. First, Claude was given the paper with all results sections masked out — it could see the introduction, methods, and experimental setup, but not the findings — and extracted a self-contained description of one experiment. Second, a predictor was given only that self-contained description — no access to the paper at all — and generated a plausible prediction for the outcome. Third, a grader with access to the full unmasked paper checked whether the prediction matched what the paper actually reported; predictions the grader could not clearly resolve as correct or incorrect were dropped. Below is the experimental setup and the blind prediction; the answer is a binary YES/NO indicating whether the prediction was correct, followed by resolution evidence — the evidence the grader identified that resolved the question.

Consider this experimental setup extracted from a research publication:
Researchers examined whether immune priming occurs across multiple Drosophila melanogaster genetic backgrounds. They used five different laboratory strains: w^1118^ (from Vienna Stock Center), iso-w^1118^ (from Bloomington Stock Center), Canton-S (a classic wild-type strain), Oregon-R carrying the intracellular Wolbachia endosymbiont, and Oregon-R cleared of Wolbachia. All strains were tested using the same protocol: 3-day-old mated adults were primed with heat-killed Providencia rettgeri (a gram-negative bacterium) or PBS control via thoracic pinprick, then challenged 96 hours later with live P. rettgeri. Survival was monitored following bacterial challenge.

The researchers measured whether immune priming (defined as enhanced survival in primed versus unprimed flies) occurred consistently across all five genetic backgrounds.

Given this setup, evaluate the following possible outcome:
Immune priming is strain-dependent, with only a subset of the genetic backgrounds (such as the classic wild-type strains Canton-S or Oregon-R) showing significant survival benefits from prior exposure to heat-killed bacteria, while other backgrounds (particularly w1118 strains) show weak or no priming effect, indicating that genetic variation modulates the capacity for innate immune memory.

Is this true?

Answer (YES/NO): NO